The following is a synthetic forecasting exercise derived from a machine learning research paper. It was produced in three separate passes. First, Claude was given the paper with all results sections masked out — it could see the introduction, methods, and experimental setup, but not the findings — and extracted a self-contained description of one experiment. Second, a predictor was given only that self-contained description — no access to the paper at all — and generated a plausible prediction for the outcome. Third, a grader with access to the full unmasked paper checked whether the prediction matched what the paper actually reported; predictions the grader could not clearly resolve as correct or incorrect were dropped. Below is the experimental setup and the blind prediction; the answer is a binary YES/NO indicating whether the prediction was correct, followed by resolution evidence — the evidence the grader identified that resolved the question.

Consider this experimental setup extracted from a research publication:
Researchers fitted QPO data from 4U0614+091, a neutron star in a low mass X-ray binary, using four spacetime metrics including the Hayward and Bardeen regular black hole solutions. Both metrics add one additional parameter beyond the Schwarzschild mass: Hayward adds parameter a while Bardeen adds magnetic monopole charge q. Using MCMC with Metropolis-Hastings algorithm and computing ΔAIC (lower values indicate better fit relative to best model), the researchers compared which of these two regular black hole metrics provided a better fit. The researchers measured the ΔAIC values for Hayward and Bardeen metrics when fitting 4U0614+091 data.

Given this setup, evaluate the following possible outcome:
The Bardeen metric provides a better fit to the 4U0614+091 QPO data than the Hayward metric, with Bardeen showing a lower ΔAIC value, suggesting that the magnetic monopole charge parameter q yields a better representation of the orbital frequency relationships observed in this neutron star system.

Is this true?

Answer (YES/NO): NO